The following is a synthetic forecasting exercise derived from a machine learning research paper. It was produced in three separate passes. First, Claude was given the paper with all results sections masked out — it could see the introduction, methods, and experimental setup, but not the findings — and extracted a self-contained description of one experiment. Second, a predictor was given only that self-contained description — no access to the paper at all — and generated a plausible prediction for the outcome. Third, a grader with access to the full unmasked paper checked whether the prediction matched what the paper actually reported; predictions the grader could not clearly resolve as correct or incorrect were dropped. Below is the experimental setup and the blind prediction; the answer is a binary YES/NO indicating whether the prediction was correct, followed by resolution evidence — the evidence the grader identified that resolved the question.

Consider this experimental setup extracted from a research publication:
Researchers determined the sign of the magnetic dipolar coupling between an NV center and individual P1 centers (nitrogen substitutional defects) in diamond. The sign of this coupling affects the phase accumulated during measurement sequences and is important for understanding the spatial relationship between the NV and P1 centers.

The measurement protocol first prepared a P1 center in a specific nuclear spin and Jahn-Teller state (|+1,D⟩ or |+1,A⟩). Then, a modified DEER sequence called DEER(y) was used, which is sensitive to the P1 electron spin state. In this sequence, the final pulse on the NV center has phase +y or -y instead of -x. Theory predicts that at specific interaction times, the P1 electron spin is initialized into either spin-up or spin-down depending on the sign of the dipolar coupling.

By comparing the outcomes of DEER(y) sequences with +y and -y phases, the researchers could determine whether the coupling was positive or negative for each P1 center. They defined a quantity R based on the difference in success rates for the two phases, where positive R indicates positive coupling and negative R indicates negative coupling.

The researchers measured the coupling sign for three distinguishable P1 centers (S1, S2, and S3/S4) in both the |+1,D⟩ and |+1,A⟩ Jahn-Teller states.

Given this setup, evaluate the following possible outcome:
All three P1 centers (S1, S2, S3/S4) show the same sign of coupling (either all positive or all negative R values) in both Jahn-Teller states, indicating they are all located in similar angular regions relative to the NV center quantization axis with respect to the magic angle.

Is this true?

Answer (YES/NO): NO